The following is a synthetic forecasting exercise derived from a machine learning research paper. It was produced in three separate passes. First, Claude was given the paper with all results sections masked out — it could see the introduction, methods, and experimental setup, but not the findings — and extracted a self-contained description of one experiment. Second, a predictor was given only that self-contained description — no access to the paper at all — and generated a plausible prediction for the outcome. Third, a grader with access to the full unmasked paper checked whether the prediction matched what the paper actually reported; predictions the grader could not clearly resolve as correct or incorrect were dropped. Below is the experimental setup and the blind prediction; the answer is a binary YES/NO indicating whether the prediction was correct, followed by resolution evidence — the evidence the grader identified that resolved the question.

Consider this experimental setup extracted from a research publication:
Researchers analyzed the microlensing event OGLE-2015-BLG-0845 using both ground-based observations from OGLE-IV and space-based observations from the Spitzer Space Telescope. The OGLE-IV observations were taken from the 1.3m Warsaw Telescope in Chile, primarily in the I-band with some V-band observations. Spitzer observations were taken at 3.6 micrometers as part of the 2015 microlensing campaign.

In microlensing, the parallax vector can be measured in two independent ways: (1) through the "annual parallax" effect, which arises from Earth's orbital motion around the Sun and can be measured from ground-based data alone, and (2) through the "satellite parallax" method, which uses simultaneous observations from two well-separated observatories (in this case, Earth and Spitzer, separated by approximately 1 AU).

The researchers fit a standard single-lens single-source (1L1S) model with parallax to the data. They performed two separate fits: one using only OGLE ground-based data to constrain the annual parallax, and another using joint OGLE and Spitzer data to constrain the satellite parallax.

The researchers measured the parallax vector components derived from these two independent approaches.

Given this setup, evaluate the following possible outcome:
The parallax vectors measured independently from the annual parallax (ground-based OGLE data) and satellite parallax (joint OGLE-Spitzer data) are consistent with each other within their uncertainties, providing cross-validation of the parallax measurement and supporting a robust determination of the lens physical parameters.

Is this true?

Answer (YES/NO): NO